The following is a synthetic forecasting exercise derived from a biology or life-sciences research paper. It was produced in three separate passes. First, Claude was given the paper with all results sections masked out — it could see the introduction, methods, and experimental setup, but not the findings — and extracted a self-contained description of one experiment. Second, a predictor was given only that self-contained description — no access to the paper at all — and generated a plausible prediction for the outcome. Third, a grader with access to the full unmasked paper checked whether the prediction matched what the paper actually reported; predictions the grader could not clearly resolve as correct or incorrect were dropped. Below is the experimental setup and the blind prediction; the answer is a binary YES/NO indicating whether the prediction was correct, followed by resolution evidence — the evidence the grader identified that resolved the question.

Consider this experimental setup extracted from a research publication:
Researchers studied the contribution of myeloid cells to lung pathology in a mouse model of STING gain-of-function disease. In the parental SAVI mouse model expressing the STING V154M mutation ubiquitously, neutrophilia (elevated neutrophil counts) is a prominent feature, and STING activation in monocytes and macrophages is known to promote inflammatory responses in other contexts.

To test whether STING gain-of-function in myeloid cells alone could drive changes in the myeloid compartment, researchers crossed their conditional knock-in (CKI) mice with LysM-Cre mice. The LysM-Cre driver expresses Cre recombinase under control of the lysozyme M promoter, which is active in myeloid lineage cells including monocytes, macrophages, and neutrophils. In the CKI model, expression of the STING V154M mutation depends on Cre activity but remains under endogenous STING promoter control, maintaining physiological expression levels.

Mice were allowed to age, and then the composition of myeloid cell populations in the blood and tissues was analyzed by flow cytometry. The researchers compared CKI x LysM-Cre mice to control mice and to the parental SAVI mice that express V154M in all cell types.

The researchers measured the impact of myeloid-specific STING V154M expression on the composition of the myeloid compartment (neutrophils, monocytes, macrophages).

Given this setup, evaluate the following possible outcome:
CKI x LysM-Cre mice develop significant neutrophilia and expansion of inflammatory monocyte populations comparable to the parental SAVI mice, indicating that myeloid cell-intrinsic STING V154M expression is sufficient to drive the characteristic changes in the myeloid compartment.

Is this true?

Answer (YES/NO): NO